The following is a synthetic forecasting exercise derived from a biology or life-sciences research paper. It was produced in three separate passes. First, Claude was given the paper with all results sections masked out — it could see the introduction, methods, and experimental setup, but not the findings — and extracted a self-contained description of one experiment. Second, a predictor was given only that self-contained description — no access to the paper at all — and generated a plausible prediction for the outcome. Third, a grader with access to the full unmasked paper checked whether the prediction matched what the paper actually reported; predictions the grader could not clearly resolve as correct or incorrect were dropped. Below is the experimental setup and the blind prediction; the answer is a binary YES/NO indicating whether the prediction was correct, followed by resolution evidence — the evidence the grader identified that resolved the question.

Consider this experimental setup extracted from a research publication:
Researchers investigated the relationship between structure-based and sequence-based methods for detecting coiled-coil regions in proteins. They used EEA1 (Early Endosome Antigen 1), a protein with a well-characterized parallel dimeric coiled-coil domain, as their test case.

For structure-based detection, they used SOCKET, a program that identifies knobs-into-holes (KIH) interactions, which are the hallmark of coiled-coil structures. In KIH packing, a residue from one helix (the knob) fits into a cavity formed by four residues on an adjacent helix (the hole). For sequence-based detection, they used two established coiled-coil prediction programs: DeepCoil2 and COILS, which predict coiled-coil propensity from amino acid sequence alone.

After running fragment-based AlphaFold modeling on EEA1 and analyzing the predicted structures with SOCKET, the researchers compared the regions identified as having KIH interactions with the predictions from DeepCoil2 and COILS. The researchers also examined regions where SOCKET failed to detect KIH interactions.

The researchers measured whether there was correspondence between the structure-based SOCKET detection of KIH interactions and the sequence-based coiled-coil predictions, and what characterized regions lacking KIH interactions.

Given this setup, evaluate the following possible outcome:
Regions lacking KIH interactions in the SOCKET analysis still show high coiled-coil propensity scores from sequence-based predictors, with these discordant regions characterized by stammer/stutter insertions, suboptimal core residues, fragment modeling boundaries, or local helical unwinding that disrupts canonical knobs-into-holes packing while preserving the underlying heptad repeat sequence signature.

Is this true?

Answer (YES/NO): NO